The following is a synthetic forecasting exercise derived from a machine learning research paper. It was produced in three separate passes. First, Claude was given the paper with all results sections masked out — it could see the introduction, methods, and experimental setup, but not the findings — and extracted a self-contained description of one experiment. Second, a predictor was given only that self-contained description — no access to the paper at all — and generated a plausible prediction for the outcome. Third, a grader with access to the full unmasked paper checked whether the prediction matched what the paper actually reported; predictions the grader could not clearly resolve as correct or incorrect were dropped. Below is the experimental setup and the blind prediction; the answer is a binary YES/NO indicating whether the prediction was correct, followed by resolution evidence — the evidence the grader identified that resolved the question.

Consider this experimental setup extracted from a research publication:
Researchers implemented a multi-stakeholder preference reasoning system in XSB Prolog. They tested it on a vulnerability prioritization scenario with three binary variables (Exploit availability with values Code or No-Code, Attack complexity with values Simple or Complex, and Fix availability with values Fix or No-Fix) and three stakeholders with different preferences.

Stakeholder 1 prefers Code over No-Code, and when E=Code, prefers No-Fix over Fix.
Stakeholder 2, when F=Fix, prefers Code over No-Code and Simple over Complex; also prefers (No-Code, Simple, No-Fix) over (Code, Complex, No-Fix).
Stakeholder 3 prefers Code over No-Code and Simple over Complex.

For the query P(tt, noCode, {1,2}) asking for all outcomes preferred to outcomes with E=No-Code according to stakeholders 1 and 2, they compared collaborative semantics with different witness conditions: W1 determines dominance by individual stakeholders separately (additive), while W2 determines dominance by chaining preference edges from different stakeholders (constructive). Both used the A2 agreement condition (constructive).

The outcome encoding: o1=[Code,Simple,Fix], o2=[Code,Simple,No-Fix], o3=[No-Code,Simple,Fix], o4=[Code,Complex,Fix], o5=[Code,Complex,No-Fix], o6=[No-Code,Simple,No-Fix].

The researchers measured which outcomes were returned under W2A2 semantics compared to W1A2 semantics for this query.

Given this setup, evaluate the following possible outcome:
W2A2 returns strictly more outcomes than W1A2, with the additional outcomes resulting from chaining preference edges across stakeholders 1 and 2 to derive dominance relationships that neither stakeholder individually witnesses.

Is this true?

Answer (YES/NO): YES